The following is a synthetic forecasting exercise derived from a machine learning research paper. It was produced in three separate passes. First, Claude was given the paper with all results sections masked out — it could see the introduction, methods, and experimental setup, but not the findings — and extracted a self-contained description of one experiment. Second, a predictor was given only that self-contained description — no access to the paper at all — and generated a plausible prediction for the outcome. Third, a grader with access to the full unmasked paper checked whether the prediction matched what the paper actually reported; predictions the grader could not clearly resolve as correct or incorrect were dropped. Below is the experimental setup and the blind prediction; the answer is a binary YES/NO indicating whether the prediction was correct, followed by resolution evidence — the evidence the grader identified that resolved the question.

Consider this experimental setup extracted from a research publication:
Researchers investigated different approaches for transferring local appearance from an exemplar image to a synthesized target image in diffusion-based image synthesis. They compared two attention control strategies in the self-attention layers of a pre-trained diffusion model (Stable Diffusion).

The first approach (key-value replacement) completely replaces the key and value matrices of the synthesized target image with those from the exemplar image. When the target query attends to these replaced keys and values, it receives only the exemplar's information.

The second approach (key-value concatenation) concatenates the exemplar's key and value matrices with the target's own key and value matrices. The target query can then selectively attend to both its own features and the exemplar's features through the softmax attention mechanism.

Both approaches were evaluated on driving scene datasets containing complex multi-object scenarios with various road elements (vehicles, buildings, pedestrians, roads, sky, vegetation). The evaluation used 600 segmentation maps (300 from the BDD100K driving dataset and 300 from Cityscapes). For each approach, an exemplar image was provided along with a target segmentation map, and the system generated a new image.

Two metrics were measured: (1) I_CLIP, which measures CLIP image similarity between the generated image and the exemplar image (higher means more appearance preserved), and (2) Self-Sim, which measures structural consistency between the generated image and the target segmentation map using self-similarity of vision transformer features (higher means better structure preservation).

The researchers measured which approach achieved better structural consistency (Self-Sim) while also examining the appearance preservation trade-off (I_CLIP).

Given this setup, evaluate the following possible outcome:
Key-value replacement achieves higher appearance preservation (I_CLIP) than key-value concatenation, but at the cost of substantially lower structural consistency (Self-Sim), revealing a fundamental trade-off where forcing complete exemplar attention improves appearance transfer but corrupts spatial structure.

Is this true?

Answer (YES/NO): YES